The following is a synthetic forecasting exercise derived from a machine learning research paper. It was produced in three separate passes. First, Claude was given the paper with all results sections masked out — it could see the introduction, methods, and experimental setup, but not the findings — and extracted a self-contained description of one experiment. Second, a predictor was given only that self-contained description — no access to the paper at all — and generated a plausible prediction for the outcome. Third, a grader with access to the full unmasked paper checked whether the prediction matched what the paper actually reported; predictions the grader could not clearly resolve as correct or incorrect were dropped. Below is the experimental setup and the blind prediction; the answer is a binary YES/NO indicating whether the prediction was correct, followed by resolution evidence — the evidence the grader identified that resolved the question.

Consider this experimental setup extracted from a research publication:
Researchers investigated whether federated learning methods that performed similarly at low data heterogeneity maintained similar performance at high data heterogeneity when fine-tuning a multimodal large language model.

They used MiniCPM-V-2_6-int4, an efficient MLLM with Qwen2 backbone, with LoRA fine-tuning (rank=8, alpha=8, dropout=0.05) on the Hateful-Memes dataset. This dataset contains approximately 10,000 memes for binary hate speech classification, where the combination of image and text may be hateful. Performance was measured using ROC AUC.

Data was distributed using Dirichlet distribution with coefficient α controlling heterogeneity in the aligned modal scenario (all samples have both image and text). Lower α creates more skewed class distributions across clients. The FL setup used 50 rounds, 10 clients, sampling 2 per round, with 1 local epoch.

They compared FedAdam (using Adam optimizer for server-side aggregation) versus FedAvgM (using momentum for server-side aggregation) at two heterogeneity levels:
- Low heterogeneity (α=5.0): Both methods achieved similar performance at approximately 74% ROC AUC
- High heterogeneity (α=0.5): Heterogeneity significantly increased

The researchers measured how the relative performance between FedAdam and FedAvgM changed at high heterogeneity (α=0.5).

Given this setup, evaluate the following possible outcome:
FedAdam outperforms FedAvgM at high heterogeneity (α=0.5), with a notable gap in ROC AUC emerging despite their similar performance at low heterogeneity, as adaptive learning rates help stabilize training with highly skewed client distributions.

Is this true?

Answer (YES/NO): YES